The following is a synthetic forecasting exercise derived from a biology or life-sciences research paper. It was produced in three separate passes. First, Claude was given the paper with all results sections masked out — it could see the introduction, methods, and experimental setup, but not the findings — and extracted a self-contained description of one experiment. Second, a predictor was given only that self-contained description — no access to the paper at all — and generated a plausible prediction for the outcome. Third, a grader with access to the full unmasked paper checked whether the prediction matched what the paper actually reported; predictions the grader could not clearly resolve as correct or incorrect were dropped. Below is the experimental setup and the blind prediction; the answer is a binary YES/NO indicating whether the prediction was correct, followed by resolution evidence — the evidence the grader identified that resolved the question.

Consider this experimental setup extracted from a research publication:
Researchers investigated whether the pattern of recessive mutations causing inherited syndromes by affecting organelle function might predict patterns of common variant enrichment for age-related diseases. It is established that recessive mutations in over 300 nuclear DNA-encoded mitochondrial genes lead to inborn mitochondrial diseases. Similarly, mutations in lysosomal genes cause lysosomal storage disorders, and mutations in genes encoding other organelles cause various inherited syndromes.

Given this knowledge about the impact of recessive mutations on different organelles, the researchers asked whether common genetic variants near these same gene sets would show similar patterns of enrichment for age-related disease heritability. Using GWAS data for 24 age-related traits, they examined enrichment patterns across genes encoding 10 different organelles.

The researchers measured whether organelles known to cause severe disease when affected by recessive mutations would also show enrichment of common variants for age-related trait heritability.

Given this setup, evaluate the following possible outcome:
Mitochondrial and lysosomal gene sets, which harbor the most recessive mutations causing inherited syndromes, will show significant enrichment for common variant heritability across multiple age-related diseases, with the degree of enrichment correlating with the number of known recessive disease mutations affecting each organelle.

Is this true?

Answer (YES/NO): NO